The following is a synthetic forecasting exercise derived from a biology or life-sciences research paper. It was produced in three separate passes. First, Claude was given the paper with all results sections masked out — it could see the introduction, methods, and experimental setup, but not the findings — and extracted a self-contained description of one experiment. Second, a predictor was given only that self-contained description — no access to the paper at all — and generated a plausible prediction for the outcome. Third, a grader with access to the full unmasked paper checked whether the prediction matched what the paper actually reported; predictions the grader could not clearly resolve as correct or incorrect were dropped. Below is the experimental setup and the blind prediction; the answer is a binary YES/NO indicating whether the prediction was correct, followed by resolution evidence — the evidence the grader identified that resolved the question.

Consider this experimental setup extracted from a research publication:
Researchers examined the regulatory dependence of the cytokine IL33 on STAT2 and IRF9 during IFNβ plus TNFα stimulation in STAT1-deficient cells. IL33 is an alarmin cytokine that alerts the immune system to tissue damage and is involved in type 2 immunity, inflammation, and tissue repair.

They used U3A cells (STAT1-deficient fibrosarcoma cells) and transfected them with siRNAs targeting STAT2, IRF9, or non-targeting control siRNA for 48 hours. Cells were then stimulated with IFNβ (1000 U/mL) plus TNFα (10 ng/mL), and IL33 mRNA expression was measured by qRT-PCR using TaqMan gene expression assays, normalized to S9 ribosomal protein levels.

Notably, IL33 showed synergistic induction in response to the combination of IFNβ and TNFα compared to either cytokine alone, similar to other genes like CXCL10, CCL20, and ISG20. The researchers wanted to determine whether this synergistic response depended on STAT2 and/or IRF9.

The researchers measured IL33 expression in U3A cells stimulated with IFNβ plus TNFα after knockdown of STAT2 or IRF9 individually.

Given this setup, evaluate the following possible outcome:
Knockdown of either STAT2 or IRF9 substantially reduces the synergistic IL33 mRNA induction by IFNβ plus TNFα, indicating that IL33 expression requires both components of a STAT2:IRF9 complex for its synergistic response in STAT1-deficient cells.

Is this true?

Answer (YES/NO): NO